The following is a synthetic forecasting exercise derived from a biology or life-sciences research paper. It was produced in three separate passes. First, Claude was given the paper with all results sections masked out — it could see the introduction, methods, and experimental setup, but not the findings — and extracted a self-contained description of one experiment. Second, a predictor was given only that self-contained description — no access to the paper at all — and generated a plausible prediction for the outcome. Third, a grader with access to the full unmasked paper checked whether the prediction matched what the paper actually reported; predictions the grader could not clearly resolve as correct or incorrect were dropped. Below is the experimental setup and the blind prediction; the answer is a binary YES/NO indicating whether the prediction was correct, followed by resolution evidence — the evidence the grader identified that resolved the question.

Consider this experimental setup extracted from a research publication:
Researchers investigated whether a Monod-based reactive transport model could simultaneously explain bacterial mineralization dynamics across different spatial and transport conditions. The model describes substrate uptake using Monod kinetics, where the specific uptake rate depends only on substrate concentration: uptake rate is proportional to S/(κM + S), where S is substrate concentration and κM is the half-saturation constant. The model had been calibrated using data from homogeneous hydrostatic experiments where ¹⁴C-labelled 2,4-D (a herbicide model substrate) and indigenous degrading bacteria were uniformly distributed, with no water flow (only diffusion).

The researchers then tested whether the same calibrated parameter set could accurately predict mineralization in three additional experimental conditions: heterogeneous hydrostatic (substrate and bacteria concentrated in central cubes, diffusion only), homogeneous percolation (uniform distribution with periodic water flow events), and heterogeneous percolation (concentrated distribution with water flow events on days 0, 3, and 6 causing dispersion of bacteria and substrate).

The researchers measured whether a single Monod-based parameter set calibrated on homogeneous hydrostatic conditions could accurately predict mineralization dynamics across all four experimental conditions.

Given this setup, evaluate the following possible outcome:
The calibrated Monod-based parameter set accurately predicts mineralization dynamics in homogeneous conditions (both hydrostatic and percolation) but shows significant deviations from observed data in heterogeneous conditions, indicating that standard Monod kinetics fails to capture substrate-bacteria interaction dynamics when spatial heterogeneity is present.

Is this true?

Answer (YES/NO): NO